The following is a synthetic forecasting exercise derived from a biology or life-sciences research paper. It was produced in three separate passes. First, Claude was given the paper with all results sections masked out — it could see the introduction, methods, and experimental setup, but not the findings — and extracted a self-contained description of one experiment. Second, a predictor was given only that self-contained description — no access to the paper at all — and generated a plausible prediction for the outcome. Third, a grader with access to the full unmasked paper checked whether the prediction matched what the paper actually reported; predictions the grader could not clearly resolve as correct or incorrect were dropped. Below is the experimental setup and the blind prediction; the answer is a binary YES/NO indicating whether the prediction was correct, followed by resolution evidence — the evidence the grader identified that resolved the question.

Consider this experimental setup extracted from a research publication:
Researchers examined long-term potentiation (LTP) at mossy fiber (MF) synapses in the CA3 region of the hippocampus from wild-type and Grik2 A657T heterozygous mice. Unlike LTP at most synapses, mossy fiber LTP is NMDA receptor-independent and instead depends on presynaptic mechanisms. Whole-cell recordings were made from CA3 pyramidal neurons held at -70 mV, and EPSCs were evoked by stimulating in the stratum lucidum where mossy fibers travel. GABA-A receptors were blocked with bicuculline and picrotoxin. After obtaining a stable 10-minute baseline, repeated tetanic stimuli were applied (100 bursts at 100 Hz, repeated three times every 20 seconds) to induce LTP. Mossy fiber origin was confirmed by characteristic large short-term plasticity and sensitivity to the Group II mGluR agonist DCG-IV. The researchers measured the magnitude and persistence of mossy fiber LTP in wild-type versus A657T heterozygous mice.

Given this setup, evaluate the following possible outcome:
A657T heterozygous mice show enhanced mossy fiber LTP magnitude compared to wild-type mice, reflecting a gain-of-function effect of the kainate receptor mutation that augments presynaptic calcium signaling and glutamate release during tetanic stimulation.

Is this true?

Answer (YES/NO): NO